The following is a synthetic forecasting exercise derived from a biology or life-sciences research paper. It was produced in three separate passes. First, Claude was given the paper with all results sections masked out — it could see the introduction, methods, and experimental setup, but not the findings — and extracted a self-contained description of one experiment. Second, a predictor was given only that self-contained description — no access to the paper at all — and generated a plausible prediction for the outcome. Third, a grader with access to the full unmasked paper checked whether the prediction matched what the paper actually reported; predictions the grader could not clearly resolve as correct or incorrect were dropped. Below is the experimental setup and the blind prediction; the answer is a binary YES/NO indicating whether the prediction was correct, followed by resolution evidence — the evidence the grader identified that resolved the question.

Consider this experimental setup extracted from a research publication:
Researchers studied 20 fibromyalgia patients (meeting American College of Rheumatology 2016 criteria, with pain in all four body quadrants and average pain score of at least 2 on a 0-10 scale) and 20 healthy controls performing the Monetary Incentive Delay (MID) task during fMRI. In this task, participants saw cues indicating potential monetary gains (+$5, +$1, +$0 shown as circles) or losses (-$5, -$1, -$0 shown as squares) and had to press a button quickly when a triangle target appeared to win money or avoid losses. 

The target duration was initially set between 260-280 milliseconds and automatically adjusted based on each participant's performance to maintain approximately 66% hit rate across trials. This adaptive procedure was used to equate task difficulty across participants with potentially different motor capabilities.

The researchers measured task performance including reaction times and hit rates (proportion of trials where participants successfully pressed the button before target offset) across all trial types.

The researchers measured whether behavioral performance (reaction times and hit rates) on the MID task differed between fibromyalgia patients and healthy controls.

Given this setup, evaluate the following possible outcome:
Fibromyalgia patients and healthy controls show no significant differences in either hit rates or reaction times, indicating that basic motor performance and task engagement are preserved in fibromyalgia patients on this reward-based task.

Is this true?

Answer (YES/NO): YES